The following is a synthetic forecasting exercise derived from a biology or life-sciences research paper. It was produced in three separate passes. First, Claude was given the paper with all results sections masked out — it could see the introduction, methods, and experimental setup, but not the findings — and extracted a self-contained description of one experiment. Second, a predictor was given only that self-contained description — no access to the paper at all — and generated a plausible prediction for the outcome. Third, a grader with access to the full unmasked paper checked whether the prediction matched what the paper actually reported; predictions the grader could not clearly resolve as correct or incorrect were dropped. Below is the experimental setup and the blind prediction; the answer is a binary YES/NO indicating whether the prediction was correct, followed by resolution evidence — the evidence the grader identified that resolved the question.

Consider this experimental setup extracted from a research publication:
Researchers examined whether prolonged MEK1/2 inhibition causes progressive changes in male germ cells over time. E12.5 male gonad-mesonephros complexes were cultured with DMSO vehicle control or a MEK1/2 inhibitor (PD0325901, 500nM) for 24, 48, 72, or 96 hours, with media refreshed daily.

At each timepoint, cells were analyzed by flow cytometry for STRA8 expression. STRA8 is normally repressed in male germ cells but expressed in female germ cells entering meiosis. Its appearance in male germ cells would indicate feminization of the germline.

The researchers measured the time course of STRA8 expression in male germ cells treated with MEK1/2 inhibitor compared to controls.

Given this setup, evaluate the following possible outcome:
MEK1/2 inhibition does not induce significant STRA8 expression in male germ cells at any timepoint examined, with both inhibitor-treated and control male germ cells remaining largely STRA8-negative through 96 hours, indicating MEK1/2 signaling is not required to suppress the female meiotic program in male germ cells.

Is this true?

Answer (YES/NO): NO